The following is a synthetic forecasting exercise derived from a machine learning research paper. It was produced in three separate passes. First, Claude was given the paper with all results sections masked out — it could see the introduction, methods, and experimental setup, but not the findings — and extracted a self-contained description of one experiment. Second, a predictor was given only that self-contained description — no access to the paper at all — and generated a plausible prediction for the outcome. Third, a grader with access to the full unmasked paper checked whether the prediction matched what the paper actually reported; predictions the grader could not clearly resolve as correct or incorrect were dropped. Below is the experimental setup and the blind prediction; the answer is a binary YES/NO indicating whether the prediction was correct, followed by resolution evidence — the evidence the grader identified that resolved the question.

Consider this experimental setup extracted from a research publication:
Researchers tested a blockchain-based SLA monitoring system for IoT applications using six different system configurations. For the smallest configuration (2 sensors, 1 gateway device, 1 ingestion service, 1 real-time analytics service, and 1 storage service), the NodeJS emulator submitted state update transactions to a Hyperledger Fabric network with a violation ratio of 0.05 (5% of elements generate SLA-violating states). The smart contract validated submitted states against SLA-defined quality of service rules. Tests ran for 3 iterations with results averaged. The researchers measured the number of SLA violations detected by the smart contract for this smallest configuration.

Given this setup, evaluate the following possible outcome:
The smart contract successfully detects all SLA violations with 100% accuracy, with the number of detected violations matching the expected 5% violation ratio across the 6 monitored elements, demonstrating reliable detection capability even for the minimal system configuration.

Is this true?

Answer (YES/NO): YES